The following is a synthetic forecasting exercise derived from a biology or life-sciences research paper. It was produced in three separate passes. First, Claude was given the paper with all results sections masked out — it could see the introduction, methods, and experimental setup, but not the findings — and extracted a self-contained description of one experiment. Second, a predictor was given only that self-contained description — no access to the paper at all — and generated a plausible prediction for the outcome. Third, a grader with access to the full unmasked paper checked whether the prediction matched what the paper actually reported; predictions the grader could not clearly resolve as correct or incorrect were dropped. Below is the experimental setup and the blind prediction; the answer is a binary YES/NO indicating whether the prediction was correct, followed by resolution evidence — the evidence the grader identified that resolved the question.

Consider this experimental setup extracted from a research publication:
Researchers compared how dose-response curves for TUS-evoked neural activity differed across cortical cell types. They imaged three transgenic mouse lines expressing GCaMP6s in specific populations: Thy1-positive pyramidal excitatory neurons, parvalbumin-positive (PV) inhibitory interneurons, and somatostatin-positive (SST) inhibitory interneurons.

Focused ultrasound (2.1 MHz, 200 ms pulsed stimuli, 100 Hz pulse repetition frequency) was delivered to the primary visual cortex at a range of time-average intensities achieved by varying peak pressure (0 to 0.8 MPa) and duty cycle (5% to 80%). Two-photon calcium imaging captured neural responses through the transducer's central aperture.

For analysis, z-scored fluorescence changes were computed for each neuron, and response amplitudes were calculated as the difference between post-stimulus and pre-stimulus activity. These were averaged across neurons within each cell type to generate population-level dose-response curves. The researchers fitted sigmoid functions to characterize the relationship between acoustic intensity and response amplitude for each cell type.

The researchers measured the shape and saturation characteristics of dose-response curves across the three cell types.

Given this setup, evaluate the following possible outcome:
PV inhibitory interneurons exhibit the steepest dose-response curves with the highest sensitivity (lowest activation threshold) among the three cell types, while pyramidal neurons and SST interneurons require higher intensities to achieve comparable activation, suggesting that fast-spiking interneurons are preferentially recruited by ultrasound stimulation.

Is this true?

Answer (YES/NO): NO